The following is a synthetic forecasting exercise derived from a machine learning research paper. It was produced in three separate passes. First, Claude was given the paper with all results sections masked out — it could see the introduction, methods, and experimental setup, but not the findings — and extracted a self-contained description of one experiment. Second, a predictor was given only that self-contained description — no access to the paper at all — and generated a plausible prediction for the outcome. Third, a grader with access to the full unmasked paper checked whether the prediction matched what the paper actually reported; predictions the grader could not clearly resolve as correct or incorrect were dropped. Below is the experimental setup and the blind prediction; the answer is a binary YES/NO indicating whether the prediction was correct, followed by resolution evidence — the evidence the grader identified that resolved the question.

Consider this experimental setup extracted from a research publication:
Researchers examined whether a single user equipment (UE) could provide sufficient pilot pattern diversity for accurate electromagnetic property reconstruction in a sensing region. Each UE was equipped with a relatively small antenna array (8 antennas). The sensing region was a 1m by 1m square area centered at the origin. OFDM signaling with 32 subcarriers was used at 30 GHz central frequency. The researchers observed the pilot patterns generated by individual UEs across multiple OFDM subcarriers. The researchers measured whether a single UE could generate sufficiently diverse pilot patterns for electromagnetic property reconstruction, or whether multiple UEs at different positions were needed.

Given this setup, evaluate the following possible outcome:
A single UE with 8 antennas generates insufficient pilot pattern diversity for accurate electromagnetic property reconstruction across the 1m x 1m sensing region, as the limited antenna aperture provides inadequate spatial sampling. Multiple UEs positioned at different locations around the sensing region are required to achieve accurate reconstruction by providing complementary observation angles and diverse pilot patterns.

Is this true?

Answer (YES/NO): YES